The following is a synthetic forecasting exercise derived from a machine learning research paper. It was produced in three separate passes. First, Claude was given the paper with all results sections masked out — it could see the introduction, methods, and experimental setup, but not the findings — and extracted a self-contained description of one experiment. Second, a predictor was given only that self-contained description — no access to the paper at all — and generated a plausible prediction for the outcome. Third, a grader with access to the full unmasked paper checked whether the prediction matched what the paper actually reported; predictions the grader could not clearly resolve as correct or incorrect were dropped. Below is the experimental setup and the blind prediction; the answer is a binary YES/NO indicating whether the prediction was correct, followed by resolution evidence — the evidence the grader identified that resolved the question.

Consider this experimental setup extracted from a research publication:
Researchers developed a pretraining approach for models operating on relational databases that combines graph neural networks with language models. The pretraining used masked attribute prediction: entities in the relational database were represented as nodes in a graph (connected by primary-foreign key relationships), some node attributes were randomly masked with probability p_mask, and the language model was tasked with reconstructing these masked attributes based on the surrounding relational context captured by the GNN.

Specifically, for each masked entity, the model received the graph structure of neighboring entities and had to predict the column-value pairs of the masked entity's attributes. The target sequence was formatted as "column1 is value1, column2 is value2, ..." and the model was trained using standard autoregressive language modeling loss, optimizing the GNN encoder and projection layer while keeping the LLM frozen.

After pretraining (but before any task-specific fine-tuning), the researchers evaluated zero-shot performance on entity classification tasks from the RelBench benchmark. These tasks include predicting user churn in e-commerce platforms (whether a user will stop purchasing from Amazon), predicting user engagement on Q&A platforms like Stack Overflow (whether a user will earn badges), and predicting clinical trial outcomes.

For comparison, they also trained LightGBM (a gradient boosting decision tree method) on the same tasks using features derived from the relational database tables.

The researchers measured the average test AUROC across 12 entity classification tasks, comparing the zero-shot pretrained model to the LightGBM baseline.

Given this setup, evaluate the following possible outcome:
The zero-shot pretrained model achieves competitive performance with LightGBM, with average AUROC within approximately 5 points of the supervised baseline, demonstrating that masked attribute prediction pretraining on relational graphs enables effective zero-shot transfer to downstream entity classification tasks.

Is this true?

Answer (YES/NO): YES